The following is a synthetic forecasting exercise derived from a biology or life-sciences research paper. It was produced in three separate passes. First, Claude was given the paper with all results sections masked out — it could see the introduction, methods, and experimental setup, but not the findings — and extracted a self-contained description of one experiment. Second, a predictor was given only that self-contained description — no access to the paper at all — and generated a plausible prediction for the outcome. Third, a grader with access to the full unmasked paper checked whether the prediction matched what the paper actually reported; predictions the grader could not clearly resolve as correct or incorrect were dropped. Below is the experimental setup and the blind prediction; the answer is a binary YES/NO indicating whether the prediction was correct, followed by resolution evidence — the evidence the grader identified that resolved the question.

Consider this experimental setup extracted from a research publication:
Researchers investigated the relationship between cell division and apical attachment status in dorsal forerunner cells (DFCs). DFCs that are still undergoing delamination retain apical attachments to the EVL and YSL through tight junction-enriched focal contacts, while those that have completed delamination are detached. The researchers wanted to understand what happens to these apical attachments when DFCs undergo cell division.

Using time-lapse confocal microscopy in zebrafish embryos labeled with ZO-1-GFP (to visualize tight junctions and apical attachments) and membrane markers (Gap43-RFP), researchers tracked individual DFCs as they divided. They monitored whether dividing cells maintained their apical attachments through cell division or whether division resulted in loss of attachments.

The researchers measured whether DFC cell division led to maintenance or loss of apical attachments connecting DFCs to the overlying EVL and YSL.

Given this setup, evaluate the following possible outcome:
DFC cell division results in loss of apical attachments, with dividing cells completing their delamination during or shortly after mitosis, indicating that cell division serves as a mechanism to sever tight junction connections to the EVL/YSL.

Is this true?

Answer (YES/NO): YES